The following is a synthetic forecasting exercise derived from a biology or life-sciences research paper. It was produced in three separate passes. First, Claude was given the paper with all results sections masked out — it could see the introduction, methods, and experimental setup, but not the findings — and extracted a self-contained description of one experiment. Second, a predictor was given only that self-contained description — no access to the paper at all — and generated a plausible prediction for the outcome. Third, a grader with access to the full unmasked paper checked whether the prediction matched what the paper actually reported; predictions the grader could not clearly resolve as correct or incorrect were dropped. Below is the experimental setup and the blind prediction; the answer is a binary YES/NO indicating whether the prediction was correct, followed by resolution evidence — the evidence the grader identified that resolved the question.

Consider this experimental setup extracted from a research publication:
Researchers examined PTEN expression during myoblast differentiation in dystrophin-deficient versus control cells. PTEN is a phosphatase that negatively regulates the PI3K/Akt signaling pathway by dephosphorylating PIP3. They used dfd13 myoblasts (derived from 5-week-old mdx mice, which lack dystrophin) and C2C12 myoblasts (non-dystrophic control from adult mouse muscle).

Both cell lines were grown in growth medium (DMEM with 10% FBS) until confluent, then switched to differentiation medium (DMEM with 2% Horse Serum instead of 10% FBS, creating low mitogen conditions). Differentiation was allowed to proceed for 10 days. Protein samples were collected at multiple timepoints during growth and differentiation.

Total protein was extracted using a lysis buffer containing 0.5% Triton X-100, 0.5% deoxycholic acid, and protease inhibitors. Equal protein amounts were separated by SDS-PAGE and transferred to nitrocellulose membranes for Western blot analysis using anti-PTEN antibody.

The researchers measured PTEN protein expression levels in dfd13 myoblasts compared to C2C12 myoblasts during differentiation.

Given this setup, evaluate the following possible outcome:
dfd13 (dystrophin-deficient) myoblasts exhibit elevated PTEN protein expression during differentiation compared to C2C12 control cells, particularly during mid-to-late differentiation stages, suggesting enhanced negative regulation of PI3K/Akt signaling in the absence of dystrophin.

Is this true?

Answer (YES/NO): YES